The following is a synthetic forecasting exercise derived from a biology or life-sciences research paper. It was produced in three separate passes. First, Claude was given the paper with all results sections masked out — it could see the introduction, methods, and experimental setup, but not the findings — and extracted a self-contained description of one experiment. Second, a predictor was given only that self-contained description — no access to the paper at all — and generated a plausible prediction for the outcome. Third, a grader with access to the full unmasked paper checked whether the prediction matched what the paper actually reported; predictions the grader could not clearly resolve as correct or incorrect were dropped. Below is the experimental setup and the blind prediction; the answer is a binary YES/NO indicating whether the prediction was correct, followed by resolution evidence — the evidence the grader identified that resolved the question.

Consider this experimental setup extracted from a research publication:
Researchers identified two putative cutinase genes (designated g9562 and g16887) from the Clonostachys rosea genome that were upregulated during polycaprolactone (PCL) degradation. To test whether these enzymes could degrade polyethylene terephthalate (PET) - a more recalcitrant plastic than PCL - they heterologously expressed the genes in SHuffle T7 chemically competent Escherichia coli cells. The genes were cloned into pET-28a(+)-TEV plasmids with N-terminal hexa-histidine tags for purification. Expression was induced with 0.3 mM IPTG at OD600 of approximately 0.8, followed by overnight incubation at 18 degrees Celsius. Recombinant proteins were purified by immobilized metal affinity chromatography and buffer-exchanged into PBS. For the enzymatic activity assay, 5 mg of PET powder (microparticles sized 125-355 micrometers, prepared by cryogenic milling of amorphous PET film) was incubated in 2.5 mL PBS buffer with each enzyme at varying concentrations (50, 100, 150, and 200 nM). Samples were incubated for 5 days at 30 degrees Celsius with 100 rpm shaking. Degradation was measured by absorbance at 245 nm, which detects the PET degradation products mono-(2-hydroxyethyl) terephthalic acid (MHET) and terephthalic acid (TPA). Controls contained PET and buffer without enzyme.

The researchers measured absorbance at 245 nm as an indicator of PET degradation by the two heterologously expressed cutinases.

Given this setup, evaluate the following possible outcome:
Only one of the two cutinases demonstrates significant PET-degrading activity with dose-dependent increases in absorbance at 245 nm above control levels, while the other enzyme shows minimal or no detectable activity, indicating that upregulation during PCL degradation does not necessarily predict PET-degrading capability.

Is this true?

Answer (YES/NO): YES